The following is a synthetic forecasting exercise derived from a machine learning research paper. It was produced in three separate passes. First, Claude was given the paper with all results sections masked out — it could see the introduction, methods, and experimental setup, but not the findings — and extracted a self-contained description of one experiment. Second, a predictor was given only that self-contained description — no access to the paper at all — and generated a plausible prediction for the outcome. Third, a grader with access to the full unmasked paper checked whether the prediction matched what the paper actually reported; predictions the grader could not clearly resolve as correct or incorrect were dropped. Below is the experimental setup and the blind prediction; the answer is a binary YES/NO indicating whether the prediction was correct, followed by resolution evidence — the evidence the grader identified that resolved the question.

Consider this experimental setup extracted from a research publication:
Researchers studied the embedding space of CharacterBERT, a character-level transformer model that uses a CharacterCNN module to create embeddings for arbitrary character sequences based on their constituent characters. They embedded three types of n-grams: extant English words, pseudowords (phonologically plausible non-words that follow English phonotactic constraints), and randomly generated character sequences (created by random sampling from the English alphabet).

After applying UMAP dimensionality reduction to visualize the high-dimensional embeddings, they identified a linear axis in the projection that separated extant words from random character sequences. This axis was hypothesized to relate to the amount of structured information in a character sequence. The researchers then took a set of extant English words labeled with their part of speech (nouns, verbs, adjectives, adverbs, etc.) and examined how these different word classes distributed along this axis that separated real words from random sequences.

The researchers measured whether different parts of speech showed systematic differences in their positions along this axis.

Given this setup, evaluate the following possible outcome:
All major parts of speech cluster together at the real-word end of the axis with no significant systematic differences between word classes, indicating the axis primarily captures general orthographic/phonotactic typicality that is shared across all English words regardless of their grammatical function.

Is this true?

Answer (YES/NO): NO